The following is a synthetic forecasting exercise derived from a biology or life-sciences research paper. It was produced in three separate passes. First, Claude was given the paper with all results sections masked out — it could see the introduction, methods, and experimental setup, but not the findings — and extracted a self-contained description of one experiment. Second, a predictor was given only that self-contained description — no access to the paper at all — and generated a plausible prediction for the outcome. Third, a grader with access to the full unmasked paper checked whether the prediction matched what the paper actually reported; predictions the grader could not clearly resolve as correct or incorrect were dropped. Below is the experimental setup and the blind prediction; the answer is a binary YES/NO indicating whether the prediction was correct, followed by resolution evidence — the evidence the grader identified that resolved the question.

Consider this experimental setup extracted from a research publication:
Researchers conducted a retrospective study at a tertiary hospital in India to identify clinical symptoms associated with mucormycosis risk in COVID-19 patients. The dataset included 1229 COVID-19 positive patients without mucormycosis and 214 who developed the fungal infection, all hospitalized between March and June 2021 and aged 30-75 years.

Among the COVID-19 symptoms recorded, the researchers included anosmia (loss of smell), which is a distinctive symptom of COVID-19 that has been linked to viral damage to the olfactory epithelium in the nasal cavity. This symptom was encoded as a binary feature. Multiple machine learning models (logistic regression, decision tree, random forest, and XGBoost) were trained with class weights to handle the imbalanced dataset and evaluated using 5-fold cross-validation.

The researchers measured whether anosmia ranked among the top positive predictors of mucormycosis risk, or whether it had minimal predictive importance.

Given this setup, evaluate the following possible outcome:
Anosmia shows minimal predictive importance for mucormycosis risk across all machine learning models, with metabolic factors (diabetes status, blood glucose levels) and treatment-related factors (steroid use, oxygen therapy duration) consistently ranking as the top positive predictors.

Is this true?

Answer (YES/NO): NO